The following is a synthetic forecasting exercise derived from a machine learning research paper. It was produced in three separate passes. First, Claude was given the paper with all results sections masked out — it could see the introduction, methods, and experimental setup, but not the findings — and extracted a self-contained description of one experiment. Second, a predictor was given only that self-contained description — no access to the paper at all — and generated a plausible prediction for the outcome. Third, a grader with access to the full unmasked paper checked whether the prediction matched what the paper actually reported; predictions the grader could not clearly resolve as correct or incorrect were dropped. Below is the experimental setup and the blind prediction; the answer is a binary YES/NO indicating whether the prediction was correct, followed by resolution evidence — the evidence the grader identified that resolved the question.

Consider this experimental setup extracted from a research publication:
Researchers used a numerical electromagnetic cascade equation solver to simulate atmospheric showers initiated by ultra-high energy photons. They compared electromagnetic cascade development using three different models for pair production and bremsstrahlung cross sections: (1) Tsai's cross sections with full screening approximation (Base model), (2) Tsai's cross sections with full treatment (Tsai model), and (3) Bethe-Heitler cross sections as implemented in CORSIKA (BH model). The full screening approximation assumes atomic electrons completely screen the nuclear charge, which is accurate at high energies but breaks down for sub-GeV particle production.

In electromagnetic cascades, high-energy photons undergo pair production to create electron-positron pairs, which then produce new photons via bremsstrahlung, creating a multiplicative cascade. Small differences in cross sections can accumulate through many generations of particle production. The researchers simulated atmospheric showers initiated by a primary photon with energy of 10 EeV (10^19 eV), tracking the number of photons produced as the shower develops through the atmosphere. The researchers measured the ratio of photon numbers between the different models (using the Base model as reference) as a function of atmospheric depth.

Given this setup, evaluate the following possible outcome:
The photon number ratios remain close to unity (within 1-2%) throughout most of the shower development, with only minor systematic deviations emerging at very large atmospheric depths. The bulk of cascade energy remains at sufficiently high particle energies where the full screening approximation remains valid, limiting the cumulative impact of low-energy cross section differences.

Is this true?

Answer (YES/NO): NO